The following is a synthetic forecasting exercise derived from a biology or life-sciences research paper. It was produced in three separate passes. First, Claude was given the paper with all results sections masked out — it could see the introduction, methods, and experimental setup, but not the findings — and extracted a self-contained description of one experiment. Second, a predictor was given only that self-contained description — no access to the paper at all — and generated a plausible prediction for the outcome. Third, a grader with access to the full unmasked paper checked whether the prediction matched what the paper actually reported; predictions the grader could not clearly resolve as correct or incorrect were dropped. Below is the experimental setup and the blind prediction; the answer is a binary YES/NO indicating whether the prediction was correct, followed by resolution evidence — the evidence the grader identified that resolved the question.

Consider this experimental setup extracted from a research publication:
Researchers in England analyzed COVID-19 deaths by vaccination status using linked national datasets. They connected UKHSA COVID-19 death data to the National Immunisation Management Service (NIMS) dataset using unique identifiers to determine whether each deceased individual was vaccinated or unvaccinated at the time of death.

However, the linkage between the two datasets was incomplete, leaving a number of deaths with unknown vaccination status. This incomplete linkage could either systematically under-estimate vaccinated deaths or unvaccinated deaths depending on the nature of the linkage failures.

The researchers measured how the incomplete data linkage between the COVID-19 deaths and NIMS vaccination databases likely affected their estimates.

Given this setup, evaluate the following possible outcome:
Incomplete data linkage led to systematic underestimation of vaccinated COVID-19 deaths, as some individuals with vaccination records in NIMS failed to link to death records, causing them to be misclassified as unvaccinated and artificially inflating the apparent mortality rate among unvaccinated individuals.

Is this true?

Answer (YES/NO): NO